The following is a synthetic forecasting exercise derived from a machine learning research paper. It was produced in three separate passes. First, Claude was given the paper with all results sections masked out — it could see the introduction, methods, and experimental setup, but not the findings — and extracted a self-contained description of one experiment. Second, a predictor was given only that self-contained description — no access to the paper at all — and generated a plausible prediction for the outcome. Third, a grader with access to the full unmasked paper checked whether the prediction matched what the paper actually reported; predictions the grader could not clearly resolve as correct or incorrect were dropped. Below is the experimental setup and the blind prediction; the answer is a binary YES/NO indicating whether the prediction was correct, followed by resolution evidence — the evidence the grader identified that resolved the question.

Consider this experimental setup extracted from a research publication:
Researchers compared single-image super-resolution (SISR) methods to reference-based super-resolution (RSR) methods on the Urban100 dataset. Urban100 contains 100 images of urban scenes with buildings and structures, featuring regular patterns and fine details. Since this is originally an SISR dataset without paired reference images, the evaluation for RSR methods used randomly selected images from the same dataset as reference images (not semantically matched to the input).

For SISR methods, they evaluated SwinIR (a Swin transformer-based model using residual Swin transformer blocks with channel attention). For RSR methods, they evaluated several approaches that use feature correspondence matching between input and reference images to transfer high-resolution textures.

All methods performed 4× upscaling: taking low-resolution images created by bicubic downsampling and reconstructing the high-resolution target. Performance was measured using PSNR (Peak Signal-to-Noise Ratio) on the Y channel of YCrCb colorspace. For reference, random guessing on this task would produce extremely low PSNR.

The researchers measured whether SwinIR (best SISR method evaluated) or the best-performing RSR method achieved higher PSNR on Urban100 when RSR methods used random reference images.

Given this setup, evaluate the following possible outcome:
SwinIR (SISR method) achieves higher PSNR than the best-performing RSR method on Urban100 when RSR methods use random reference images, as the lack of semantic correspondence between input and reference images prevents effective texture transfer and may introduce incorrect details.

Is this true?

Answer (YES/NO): NO